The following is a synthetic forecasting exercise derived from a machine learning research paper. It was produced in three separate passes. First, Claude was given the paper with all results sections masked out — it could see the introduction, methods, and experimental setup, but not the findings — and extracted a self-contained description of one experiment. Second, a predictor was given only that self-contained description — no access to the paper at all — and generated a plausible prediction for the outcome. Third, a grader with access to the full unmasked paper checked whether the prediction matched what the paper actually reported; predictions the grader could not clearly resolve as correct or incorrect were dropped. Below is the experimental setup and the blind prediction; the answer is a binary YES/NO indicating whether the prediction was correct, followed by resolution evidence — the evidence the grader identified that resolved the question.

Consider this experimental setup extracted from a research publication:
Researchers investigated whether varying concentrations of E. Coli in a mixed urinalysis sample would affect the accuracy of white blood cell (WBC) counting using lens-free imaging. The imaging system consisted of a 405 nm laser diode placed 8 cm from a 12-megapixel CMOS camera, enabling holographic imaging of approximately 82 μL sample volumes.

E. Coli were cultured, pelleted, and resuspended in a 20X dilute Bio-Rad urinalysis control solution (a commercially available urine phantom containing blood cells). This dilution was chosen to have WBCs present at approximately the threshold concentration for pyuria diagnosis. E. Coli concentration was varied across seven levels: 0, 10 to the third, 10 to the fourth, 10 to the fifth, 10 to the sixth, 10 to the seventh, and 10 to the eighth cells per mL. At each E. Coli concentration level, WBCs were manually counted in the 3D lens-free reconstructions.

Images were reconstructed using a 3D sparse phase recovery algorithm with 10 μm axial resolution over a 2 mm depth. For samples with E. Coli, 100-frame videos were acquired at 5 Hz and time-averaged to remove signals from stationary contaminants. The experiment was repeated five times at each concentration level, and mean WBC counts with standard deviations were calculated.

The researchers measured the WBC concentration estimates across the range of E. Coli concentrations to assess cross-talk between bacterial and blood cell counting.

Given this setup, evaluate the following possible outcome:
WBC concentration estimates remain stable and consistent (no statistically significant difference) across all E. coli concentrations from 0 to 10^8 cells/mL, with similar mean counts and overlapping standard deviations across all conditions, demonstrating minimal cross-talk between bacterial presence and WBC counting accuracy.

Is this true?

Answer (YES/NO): NO